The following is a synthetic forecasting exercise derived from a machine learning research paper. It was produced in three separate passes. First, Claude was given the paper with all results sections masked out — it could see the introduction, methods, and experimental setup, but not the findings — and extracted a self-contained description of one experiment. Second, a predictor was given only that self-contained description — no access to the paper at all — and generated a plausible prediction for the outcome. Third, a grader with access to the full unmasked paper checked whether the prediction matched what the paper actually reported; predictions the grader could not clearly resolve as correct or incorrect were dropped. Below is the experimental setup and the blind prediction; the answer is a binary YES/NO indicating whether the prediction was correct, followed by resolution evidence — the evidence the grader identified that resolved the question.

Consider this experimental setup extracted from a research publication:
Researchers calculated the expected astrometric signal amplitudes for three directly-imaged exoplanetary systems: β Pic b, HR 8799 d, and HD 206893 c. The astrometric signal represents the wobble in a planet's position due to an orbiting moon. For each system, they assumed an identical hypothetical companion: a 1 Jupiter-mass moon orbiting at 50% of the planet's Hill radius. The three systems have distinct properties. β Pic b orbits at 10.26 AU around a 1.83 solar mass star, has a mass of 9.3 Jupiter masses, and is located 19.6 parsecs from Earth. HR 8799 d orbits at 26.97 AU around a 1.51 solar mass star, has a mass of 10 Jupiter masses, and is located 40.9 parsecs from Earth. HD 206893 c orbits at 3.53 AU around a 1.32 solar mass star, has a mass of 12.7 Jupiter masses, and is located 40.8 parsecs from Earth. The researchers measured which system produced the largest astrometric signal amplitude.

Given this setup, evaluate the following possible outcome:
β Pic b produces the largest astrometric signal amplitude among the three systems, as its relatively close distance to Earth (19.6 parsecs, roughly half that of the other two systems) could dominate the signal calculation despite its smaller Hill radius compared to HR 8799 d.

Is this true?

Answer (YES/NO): NO